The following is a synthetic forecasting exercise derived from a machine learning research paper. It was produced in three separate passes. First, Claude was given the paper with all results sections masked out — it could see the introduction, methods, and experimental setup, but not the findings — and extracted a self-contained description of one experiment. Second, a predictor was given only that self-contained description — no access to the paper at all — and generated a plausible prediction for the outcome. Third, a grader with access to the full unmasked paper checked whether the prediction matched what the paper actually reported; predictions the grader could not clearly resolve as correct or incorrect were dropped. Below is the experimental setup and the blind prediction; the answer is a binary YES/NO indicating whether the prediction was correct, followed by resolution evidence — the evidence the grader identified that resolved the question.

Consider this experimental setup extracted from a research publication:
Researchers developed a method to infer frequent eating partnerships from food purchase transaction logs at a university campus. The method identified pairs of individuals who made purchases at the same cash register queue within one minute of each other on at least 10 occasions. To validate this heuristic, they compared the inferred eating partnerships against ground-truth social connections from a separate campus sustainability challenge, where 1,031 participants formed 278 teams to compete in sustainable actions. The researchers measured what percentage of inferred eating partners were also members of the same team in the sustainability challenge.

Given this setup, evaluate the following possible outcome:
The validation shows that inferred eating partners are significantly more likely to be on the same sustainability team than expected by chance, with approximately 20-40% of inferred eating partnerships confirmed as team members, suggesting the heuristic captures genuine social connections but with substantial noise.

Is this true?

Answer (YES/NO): NO